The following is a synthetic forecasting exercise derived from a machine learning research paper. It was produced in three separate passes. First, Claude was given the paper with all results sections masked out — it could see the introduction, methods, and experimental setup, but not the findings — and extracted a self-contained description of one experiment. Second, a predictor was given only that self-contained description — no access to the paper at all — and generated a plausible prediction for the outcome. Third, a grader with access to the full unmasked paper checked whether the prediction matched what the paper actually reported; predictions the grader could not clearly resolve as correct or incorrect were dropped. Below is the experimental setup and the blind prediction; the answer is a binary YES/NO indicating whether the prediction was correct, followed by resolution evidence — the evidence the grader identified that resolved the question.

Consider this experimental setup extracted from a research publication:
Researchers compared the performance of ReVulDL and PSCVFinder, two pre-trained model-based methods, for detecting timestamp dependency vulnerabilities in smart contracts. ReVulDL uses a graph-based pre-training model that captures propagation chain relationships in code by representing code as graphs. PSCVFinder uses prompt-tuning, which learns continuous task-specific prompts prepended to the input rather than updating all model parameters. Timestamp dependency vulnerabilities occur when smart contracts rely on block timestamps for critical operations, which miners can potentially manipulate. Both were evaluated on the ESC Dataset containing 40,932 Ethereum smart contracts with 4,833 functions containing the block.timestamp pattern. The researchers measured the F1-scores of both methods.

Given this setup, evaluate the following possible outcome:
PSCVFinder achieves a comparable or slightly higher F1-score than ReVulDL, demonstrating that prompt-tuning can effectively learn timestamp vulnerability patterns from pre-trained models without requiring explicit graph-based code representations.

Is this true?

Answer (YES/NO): YES